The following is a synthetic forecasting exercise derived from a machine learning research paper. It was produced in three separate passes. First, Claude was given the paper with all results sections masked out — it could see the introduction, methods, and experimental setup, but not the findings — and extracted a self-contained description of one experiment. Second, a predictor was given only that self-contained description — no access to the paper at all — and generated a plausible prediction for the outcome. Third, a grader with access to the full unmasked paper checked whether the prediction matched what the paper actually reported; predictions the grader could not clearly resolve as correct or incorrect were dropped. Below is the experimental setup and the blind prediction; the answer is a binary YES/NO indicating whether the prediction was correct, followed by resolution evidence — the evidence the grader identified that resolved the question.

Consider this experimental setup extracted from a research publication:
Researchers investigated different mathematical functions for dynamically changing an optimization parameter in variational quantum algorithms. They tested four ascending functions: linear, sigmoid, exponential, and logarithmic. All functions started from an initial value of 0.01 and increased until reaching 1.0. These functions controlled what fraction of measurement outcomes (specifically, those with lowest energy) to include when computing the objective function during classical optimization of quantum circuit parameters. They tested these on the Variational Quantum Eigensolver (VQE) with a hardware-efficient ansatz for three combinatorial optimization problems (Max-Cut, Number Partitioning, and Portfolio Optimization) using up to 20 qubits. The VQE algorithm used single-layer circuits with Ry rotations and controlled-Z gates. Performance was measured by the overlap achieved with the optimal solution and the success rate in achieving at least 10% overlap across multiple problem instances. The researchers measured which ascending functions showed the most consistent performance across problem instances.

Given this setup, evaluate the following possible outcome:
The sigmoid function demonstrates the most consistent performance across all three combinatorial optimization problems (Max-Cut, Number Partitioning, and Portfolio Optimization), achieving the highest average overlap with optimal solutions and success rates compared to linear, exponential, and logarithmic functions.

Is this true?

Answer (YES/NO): NO